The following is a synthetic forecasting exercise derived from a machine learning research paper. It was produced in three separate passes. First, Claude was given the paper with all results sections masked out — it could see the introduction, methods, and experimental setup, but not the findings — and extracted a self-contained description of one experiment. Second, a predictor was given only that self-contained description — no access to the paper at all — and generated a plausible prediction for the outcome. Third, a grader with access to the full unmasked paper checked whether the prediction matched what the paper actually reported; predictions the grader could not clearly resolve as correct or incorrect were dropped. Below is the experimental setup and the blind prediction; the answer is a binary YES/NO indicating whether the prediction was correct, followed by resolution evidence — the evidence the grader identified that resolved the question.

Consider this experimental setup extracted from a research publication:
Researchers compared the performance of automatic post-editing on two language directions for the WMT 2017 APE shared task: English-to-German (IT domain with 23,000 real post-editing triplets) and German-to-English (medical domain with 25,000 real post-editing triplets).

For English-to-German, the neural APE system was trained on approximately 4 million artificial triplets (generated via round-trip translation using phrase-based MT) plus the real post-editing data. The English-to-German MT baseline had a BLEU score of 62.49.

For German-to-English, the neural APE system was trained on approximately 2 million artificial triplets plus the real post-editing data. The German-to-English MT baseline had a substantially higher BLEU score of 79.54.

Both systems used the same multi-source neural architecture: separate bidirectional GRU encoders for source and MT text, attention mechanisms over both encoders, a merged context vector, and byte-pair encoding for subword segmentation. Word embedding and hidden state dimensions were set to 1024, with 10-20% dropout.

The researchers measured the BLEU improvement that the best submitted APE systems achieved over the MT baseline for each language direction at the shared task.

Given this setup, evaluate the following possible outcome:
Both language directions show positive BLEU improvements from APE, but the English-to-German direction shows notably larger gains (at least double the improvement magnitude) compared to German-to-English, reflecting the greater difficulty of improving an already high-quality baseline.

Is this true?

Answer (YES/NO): YES